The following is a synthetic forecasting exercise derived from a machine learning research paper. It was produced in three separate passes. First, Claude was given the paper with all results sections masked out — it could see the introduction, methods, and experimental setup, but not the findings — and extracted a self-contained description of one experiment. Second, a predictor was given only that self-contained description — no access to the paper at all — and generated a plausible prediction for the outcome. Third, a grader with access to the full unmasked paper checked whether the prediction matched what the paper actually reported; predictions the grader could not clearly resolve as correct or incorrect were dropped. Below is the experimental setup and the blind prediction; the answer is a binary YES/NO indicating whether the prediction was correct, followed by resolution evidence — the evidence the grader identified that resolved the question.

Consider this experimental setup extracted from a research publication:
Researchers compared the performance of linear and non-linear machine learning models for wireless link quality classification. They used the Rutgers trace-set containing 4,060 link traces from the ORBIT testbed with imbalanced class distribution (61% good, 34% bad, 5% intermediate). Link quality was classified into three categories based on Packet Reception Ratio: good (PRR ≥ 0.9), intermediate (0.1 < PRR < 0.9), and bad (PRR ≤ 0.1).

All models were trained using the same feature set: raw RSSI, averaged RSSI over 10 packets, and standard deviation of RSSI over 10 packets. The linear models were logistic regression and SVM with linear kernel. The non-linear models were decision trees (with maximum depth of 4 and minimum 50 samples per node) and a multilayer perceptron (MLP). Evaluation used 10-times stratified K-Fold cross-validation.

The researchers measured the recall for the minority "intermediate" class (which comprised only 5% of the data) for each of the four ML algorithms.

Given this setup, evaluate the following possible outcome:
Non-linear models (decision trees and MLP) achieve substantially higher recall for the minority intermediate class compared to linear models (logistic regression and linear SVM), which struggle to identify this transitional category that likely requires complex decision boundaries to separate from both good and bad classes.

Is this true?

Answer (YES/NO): NO